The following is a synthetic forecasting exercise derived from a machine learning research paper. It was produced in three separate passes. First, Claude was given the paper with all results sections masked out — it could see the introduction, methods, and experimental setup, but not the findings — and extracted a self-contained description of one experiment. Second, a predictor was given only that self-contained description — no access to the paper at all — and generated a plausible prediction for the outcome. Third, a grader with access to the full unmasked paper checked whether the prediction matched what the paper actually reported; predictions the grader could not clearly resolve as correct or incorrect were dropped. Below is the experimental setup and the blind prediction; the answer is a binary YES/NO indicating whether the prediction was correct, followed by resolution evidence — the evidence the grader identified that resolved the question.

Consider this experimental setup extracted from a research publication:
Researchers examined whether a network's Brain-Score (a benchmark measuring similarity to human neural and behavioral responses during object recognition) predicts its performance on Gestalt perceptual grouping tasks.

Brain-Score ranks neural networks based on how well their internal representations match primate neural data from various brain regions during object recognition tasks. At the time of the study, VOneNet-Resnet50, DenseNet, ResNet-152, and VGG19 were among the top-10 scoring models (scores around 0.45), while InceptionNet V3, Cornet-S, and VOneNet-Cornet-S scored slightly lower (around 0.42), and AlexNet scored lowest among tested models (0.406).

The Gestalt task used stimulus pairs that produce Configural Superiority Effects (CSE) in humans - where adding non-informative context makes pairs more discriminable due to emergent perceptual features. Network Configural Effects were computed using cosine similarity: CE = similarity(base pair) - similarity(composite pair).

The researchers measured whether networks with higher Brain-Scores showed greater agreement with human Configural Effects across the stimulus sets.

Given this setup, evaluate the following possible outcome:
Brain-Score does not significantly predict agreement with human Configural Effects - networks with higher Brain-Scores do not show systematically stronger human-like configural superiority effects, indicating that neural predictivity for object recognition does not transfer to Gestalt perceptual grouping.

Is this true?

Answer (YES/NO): YES